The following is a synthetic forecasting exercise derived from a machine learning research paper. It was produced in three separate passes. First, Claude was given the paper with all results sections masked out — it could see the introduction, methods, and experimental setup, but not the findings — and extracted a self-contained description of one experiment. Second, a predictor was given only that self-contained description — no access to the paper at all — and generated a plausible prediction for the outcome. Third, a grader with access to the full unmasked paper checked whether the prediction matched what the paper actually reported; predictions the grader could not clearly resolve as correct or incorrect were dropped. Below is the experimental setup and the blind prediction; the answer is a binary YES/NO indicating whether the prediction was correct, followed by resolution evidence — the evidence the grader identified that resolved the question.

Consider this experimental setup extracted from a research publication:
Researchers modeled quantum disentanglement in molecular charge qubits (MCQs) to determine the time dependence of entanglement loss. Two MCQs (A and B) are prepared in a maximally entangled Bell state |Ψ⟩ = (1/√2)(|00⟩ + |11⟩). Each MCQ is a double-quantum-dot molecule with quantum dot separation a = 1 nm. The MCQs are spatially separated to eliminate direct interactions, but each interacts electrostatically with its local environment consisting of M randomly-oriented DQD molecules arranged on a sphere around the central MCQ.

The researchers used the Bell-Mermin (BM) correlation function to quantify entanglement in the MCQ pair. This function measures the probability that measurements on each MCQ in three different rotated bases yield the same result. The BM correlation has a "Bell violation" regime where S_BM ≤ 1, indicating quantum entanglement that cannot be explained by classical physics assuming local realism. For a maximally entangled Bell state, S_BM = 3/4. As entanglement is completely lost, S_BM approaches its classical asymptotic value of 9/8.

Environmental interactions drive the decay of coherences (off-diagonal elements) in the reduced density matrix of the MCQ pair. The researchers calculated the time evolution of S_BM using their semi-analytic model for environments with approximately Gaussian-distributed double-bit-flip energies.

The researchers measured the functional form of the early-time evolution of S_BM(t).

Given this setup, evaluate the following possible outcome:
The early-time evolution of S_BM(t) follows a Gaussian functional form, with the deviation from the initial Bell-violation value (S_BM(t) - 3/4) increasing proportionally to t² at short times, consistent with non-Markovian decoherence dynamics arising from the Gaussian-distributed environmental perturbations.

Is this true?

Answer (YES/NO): YES